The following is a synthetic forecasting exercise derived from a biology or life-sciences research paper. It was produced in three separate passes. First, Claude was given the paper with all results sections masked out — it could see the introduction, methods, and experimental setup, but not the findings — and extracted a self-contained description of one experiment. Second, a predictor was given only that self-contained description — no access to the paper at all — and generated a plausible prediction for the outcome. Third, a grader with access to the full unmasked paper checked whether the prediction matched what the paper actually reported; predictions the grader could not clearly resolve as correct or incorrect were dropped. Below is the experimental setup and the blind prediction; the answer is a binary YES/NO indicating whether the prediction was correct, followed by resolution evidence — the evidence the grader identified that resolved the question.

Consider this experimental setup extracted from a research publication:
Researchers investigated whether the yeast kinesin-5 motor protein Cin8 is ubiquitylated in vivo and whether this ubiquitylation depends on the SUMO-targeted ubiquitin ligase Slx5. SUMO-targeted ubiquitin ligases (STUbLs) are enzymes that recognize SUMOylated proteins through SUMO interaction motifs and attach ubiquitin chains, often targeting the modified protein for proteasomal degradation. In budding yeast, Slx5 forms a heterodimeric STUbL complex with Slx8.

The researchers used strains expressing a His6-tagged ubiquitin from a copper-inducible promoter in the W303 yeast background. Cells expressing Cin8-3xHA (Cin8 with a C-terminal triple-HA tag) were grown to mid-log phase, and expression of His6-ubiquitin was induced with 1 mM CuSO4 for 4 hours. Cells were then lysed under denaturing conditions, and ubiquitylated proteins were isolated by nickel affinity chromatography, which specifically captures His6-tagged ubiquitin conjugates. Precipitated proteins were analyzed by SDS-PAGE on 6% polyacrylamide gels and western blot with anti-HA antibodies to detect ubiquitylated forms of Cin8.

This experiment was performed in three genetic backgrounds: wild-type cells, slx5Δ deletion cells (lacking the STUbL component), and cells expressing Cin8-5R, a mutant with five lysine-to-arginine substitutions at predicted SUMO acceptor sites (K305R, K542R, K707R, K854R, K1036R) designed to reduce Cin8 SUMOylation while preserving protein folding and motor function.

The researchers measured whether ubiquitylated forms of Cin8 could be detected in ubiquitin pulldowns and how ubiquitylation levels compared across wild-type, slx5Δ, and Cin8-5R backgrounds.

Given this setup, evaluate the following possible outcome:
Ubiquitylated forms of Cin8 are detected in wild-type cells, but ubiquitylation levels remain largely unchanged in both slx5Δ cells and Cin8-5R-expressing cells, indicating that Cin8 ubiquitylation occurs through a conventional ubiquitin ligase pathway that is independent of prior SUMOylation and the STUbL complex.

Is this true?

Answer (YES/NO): NO